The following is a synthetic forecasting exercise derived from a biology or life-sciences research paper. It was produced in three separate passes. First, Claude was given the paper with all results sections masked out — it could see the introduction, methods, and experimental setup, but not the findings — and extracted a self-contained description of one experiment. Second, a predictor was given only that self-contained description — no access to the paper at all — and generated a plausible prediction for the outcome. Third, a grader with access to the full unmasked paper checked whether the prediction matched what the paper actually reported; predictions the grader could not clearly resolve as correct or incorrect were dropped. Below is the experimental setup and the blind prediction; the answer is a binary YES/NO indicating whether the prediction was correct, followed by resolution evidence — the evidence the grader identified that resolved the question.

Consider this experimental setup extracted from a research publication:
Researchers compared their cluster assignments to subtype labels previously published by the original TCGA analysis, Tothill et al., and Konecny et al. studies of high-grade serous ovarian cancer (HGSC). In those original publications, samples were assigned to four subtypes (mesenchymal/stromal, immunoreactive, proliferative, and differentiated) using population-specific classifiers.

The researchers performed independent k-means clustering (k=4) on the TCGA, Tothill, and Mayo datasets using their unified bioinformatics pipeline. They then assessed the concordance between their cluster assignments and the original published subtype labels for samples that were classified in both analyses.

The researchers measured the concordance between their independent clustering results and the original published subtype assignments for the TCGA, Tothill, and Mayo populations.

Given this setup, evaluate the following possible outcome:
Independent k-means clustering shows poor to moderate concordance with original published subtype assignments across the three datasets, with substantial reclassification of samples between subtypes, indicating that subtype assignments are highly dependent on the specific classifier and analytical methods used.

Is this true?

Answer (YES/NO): NO